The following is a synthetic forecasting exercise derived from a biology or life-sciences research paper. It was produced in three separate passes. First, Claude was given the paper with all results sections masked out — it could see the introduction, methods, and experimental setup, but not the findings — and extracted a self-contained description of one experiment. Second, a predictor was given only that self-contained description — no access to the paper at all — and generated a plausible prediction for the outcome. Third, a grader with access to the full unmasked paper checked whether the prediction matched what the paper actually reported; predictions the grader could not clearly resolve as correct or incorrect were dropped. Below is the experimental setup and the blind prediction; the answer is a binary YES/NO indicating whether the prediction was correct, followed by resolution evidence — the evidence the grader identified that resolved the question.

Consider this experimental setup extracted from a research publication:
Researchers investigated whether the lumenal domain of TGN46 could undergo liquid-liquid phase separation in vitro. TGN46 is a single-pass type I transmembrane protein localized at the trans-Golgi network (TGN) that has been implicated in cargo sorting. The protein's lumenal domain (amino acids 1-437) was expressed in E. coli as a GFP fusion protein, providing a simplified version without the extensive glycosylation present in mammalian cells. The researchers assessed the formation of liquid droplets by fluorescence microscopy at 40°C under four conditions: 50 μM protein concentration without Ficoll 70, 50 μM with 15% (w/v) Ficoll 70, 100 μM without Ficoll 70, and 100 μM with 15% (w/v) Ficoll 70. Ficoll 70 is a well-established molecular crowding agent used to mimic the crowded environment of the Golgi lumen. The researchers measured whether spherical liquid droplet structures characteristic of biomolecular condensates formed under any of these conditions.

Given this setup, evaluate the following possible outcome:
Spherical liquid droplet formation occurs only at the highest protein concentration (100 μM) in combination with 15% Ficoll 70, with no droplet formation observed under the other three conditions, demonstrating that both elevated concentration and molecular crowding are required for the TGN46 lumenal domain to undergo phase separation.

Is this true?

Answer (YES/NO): YES